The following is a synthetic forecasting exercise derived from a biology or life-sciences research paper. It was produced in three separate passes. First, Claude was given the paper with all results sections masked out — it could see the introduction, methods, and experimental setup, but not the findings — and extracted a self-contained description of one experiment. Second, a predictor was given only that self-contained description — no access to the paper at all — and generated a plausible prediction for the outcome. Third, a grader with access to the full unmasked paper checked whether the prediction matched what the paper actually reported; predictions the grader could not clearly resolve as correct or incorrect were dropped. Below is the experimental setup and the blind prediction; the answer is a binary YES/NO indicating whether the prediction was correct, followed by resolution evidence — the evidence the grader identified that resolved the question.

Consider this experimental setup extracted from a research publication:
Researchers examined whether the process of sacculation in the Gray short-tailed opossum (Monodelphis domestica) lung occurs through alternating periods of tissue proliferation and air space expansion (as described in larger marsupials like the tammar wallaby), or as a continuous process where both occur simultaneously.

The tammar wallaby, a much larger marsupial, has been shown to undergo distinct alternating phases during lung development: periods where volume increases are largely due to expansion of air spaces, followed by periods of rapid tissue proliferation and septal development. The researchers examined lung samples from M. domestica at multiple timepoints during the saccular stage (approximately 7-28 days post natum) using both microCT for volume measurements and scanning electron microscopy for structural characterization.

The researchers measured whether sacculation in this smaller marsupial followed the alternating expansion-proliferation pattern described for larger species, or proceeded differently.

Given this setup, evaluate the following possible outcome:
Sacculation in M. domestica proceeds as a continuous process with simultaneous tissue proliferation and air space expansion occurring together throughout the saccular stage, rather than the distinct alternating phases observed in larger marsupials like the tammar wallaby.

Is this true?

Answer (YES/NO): YES